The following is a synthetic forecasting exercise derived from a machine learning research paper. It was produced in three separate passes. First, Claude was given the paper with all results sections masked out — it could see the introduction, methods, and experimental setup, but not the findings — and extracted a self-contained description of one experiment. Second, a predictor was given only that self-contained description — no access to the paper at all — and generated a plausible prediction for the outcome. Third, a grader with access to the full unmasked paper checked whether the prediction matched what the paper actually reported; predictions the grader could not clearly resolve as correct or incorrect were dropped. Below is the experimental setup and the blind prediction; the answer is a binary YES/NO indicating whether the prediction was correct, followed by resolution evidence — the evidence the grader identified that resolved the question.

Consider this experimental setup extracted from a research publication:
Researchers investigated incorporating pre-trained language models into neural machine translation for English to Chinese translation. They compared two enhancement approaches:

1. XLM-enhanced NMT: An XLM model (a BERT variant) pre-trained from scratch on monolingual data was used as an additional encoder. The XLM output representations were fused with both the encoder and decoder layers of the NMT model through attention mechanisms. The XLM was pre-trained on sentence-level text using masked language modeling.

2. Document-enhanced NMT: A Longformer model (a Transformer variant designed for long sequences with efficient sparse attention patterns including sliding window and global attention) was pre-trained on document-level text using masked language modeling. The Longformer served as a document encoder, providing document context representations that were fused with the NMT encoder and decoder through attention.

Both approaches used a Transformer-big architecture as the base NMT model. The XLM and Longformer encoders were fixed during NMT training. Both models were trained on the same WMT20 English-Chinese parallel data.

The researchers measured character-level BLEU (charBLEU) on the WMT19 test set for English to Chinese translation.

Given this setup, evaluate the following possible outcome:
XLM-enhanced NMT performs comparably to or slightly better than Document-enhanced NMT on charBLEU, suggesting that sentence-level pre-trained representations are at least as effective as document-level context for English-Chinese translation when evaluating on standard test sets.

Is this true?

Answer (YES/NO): NO